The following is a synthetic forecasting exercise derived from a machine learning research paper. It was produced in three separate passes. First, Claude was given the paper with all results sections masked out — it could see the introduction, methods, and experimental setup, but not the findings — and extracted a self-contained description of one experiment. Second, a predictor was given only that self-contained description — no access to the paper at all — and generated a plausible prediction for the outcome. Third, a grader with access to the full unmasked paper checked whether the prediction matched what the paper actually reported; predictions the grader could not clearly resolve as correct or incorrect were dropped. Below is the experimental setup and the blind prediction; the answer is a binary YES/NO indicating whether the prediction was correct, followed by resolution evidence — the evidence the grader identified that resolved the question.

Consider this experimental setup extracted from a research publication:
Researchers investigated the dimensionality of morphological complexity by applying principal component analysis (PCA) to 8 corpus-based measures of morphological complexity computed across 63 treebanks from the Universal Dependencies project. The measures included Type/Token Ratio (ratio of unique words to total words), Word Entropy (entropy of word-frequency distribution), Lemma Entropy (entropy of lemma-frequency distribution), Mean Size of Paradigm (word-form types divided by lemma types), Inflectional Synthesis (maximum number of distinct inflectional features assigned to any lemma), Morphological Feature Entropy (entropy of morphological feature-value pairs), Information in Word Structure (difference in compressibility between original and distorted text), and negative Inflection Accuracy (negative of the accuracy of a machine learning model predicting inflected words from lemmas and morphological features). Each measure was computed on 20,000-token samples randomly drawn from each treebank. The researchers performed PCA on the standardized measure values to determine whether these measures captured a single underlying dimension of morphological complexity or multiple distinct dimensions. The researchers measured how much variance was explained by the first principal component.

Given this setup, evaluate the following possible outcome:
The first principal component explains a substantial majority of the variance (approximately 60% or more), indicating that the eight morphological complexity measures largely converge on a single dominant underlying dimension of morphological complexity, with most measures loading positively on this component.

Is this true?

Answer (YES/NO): YES